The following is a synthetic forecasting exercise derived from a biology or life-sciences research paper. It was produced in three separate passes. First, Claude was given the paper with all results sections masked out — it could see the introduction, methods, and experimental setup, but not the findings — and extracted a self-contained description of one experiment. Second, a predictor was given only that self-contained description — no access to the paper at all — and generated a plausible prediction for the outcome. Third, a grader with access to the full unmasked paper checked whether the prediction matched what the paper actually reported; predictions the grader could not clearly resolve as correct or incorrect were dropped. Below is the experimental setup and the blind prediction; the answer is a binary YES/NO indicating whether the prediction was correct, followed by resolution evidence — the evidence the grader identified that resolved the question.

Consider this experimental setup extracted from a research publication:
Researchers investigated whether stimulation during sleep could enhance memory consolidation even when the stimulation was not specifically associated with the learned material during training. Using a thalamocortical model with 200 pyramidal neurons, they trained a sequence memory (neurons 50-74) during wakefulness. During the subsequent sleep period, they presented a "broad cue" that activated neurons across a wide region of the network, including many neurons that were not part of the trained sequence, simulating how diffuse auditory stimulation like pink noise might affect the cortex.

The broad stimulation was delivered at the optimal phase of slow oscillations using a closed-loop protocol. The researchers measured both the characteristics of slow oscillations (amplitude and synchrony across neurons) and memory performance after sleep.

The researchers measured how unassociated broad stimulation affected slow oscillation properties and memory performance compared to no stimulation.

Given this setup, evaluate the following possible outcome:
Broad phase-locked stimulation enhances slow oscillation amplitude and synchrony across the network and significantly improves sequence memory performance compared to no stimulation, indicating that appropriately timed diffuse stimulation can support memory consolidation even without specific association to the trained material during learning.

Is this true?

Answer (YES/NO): YES